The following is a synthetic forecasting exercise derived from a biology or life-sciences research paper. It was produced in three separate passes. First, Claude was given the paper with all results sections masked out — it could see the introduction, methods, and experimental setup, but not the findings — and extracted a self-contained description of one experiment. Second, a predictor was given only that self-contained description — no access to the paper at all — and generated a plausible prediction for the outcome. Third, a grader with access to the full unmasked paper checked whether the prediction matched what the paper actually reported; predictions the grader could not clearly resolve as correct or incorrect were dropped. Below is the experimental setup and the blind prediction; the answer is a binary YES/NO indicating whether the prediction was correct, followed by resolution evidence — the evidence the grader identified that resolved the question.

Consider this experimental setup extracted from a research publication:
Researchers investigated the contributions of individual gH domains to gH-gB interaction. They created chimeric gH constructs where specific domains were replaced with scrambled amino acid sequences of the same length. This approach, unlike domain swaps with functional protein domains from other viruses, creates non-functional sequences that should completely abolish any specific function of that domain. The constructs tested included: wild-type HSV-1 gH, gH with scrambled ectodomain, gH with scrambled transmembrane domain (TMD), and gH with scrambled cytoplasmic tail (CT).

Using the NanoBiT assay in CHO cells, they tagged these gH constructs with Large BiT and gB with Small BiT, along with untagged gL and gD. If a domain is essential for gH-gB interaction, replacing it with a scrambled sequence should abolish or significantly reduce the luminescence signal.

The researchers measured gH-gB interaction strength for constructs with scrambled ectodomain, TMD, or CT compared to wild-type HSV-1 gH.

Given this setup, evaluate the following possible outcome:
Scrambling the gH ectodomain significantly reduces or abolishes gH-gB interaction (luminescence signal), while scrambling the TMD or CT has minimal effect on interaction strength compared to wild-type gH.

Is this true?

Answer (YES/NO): NO